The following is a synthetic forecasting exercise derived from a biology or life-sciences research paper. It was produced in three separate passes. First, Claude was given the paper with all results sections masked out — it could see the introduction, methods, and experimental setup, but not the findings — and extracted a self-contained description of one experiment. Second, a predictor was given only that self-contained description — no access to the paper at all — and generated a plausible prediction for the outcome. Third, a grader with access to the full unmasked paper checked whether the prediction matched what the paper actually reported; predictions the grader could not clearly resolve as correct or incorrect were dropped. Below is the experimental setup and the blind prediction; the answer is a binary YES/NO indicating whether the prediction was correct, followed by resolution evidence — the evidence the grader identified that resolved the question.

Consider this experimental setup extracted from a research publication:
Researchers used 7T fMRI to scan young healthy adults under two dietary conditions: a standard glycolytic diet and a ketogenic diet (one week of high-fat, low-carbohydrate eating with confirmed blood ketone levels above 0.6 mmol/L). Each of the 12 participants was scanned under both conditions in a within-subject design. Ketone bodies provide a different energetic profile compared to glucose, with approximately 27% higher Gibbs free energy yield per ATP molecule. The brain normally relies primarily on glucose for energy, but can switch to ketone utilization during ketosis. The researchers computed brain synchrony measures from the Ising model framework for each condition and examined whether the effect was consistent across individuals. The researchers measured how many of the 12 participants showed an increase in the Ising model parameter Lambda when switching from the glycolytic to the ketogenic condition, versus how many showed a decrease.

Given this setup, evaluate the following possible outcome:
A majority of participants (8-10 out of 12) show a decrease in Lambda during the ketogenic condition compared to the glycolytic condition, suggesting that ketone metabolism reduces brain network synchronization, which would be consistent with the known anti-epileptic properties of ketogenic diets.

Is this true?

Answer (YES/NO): NO